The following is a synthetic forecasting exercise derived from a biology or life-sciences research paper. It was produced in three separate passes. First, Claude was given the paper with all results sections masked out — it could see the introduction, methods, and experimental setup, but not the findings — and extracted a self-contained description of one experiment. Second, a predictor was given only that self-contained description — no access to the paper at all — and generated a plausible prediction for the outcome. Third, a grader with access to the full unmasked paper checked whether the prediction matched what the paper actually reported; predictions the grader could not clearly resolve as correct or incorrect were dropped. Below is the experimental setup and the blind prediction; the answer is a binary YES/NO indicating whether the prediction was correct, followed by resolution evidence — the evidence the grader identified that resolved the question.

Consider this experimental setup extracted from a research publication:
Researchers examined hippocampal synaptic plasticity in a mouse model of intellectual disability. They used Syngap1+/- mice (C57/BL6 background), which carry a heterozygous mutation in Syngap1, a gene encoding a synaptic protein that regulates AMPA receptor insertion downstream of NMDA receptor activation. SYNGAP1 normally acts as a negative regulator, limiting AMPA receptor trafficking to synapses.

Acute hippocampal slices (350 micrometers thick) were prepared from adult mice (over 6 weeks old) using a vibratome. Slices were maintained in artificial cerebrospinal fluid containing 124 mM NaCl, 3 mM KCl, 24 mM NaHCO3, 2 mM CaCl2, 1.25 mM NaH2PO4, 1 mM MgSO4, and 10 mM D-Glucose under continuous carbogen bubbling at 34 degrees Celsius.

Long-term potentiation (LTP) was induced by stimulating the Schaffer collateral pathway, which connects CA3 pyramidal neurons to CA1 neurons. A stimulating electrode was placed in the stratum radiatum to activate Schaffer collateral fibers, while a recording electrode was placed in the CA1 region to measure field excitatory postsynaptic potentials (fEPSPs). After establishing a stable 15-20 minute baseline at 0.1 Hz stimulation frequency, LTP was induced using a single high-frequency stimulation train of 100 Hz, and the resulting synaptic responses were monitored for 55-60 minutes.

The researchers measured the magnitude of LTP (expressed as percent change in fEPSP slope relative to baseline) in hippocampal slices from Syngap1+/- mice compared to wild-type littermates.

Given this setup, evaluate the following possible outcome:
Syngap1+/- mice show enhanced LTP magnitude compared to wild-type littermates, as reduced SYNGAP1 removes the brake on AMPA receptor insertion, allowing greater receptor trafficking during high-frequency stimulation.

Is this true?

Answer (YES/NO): NO